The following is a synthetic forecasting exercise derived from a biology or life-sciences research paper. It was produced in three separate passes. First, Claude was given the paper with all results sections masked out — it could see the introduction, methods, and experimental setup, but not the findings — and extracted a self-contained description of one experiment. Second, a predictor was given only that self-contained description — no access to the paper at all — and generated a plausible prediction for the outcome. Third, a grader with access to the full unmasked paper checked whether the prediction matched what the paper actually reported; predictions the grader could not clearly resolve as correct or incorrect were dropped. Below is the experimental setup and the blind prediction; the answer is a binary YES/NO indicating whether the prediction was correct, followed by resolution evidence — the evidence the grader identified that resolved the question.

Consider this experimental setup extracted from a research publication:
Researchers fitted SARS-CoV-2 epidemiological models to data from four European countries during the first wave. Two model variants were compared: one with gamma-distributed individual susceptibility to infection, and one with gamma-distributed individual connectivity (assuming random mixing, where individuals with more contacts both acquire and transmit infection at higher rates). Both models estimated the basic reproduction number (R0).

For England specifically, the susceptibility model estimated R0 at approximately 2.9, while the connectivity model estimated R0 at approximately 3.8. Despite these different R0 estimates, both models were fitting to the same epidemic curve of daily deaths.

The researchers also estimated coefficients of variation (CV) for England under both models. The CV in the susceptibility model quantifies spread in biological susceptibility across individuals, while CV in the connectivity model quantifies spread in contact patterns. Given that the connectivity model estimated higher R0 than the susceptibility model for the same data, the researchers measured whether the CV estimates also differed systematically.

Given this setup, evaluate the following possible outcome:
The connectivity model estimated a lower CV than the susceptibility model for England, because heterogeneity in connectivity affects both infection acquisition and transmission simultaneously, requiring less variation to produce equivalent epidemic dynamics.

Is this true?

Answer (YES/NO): YES